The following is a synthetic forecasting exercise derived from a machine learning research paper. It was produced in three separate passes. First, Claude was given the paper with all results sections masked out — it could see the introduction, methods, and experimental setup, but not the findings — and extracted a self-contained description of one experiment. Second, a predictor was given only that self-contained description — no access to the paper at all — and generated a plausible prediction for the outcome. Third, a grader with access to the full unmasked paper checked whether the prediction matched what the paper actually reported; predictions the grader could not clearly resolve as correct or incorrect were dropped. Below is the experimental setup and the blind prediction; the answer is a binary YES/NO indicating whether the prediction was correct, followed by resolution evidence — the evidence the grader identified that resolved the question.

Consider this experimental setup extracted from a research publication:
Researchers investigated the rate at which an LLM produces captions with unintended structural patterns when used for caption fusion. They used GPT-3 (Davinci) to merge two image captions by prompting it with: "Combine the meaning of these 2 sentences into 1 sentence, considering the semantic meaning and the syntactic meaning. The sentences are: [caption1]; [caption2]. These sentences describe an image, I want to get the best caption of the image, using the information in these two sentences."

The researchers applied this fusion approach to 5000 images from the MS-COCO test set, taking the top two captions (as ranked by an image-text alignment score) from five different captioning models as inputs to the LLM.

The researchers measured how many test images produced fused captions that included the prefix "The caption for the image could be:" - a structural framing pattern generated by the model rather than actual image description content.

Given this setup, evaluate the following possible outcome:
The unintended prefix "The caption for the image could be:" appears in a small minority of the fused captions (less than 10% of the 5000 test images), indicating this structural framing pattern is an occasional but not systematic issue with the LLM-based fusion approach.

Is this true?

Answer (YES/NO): YES